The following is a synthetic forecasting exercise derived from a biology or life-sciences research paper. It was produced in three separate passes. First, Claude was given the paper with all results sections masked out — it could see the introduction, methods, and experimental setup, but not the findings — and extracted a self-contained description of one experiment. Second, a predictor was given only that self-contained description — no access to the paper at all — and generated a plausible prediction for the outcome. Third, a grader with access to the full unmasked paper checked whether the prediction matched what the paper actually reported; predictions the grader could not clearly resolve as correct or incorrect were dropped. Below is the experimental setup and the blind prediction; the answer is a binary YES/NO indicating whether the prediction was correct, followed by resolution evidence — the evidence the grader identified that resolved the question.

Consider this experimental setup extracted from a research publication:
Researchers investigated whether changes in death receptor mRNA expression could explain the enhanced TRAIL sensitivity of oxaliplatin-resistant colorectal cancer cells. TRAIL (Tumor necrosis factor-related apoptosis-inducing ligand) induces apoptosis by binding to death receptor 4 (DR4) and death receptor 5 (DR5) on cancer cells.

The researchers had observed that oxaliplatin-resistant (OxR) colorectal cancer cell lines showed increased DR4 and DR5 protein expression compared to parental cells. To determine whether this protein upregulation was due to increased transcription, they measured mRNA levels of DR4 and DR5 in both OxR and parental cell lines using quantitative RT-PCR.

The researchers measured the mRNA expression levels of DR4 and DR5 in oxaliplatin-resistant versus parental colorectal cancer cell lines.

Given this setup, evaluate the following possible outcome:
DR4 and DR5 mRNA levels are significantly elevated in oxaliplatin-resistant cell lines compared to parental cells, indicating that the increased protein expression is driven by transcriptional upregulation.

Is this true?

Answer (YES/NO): NO